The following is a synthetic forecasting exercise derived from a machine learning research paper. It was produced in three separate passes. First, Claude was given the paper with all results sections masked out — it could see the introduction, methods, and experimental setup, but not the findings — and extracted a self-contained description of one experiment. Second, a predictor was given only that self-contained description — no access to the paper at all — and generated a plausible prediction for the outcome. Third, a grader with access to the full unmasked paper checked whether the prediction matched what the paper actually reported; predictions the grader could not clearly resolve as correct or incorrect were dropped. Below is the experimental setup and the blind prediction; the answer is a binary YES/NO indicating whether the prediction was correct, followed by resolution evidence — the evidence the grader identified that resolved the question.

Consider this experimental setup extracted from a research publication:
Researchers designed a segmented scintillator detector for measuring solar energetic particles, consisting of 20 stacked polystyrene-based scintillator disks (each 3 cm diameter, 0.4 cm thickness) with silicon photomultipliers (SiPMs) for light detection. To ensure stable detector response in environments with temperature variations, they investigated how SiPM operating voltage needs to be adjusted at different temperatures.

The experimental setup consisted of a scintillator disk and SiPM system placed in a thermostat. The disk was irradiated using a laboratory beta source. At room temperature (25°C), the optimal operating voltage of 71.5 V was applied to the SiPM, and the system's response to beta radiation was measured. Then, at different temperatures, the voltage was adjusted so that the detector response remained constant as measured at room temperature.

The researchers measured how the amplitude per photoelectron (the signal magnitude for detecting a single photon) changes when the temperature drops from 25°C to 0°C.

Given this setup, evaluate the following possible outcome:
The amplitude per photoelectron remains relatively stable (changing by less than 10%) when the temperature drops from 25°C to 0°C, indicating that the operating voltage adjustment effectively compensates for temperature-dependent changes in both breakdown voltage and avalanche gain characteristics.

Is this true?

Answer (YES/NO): NO